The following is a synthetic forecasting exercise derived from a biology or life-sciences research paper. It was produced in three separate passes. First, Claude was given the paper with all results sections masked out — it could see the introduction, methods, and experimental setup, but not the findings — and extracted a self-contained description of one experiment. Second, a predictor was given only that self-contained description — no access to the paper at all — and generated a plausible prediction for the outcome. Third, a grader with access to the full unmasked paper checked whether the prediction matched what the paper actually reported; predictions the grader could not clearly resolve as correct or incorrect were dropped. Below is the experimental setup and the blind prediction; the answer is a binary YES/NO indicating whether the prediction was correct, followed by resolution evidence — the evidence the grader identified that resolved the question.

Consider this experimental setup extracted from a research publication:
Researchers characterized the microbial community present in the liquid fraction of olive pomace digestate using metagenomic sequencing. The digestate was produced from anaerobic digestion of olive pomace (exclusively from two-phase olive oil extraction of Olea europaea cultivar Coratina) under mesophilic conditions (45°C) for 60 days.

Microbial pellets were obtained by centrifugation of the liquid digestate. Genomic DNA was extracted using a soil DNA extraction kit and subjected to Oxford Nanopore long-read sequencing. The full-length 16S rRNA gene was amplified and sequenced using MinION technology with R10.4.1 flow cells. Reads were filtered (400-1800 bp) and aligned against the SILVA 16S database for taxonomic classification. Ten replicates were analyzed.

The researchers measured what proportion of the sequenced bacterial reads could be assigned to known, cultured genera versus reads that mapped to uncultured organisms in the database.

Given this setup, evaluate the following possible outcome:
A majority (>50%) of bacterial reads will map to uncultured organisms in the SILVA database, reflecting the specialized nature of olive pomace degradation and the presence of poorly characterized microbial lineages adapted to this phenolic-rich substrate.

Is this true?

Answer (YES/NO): NO